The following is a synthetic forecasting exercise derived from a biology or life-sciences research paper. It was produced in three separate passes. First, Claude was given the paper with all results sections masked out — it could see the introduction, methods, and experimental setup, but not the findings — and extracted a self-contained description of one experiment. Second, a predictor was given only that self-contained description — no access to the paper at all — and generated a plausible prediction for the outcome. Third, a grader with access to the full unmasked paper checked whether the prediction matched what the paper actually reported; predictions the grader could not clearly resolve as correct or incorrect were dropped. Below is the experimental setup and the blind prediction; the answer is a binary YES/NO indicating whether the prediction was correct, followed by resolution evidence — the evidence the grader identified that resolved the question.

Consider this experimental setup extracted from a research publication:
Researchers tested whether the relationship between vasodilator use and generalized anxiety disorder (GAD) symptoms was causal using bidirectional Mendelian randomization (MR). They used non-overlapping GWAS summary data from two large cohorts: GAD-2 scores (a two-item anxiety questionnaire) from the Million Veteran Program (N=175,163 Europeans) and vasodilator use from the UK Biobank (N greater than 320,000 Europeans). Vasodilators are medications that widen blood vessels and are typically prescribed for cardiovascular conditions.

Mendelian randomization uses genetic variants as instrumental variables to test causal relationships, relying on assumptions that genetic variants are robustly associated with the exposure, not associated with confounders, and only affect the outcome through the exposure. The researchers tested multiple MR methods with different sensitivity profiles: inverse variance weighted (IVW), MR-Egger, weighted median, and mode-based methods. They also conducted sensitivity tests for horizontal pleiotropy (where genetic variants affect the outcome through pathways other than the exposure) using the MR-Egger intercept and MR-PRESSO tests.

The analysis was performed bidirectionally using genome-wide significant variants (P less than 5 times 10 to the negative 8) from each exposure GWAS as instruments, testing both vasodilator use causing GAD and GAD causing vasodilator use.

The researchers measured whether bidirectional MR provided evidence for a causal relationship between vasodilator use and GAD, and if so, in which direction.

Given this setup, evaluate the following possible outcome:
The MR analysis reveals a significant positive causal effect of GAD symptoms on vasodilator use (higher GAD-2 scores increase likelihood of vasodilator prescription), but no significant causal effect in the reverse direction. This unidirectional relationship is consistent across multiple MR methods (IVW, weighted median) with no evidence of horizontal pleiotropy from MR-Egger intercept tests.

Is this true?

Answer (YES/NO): NO